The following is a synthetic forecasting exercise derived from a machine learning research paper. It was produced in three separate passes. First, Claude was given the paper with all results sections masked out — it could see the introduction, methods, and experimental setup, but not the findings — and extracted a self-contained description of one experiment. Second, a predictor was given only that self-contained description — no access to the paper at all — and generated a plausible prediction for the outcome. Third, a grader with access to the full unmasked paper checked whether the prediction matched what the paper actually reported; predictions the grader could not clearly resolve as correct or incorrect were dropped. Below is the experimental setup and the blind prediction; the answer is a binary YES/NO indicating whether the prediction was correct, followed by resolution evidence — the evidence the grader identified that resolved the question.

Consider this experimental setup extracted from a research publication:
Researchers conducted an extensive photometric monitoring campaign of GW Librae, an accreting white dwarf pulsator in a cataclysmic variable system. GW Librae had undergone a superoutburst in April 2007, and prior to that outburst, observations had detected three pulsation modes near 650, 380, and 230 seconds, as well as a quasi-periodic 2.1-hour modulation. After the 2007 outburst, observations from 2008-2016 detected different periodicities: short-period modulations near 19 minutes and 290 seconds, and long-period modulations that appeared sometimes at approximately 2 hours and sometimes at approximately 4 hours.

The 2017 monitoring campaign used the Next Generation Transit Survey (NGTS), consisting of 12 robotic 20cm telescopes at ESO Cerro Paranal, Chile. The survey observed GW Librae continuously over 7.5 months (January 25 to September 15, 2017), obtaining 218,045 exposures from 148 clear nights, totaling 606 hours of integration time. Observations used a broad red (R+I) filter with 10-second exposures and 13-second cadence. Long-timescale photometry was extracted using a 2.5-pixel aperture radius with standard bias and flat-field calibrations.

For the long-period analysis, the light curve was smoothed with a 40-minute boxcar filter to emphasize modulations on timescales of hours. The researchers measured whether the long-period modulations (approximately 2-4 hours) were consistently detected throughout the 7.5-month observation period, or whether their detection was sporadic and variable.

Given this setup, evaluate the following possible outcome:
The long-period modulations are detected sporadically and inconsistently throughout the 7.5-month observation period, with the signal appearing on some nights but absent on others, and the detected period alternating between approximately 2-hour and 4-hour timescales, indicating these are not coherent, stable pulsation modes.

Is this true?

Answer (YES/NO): NO